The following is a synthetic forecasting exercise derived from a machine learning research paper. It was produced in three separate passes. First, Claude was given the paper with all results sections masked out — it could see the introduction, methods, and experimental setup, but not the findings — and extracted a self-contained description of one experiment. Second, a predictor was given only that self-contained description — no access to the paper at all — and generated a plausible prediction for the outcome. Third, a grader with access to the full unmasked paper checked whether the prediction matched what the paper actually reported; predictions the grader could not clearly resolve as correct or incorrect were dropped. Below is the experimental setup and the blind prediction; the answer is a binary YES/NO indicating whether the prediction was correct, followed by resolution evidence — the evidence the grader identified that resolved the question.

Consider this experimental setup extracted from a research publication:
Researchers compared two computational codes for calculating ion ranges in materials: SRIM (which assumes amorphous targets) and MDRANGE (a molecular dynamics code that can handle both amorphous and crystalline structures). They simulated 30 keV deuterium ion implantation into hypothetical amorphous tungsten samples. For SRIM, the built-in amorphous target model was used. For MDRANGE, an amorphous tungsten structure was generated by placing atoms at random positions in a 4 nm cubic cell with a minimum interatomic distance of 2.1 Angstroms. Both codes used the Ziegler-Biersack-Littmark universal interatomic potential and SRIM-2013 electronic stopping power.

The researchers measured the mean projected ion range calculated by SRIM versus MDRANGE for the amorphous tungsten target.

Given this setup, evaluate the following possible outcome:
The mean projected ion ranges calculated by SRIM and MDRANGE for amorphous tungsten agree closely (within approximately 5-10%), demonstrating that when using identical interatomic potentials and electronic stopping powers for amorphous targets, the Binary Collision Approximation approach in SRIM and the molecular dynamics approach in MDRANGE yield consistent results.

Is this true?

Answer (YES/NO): YES